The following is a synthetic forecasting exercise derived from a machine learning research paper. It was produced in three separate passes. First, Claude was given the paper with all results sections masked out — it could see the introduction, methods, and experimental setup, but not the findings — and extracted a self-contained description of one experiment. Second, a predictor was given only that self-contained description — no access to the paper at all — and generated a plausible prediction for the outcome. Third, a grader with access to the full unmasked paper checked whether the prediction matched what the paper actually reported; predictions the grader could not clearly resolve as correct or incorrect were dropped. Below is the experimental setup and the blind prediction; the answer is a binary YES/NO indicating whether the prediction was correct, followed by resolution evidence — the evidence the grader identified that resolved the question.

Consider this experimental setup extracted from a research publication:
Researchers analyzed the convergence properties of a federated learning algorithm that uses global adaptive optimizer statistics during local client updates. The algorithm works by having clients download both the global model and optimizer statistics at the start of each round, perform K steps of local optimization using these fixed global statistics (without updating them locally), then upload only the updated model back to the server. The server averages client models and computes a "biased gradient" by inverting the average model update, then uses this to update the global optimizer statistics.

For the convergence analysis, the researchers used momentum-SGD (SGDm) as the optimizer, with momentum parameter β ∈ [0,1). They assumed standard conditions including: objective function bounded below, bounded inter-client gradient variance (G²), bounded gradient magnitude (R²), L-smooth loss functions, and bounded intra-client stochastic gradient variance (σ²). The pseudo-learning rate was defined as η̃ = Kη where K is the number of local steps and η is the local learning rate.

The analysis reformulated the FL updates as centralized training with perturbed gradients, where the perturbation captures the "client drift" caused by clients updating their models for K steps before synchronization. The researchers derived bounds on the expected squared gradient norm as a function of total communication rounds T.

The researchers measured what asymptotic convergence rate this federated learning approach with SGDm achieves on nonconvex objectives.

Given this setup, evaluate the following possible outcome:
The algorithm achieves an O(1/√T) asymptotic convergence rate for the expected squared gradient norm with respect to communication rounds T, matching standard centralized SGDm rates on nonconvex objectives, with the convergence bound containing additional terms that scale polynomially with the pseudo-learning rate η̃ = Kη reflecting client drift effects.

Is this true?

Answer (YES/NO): YES